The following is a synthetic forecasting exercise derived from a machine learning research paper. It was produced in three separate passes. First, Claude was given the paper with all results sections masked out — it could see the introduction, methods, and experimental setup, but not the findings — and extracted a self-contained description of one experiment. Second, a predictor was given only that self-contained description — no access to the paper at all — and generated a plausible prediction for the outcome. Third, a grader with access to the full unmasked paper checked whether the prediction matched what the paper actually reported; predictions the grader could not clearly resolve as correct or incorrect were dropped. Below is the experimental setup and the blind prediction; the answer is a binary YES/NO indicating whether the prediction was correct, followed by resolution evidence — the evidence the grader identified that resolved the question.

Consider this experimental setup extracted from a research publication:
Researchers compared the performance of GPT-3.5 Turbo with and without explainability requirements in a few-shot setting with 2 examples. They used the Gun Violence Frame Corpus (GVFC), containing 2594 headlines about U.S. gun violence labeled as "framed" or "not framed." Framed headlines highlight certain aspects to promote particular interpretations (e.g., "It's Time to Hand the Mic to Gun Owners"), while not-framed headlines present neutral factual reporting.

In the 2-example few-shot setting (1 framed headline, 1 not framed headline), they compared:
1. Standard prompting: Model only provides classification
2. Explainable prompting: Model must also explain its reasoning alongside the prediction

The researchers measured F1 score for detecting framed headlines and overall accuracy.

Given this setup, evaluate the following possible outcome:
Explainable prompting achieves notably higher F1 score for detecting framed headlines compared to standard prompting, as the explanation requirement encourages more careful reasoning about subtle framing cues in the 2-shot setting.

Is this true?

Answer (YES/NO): YES